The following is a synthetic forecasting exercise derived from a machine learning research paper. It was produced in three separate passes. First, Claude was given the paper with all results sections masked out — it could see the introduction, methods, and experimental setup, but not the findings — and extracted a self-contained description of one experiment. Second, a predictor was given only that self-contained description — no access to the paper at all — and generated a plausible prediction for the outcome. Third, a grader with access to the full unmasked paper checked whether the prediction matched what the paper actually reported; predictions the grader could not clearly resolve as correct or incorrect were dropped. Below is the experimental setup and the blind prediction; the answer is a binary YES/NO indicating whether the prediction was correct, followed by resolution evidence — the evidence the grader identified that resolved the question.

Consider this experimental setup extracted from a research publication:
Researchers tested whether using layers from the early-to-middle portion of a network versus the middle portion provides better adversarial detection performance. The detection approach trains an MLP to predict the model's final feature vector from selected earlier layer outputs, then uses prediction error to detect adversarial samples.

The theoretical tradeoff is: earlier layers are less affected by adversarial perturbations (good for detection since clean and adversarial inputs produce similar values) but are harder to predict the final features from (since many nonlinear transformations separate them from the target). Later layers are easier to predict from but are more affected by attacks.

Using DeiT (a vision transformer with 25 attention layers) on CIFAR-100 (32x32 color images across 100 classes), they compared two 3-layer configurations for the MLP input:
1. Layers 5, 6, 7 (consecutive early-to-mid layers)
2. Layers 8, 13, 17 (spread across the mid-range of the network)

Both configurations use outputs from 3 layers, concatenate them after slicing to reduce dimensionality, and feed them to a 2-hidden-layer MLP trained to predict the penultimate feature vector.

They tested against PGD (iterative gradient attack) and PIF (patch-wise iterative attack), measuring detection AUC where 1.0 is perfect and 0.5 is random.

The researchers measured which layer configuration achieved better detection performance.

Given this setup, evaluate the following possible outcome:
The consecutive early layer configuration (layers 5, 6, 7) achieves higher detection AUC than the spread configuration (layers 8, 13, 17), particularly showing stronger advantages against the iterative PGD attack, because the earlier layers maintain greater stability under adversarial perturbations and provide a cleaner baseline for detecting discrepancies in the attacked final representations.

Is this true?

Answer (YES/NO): NO